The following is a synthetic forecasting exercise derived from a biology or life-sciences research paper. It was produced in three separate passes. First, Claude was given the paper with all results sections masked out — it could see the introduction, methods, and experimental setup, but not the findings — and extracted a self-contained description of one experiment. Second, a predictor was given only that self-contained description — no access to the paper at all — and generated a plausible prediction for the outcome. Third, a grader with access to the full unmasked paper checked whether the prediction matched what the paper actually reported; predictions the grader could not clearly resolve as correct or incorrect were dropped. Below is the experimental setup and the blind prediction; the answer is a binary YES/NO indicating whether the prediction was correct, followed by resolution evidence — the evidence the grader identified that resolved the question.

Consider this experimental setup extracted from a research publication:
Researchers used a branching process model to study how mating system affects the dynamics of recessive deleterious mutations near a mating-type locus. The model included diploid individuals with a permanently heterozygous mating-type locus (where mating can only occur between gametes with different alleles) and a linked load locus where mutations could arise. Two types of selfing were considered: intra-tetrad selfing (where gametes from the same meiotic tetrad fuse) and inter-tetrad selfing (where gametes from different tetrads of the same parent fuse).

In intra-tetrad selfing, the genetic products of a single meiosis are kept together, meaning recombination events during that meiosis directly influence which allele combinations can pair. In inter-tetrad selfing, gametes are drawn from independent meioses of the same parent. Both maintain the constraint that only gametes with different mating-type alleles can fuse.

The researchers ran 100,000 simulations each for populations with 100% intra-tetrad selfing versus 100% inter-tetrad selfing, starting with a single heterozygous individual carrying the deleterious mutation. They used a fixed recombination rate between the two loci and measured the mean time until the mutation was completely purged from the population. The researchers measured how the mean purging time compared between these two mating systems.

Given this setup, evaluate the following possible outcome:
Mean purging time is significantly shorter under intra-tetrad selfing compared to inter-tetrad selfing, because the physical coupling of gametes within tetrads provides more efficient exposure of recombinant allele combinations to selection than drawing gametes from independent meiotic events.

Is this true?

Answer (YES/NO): NO